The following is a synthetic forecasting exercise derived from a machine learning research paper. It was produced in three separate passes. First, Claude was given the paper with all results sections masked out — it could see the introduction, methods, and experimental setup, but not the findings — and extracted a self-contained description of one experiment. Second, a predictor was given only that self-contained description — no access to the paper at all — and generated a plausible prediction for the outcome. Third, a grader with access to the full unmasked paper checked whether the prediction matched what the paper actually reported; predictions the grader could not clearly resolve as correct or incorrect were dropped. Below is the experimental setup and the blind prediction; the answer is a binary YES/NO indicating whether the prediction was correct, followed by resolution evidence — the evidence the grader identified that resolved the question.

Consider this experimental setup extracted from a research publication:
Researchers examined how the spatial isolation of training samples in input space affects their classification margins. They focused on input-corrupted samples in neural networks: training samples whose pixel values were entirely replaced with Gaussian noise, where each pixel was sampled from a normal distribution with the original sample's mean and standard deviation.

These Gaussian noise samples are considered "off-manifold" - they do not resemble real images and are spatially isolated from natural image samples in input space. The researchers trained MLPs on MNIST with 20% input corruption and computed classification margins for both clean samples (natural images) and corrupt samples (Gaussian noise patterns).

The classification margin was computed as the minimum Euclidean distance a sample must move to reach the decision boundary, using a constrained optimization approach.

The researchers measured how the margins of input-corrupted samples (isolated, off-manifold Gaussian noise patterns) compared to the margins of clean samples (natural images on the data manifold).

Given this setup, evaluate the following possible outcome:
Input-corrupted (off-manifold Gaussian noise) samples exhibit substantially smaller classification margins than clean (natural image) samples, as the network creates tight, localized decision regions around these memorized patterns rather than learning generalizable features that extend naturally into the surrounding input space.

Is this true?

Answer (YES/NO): NO